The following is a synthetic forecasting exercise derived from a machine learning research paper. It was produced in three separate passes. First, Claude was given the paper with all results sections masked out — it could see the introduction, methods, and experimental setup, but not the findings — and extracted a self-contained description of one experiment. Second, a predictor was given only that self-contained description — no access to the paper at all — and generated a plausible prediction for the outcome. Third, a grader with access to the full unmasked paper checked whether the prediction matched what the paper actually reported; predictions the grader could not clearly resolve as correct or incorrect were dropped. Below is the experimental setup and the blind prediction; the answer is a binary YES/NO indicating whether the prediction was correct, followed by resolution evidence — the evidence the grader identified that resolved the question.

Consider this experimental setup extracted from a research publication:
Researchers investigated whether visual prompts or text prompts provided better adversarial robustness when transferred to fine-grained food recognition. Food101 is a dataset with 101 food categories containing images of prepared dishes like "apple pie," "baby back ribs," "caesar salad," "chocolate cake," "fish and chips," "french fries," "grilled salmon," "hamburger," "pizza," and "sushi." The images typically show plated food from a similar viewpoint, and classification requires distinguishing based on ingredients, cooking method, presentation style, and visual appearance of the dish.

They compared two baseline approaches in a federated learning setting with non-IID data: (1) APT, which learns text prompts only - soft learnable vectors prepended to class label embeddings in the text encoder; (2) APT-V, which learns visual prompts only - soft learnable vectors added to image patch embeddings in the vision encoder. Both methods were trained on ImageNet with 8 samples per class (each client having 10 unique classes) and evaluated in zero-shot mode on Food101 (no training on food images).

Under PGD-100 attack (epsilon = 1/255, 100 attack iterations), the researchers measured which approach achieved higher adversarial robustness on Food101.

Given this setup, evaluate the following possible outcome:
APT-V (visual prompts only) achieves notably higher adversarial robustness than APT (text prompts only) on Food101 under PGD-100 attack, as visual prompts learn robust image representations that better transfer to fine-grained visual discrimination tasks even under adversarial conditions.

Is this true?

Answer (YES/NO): YES